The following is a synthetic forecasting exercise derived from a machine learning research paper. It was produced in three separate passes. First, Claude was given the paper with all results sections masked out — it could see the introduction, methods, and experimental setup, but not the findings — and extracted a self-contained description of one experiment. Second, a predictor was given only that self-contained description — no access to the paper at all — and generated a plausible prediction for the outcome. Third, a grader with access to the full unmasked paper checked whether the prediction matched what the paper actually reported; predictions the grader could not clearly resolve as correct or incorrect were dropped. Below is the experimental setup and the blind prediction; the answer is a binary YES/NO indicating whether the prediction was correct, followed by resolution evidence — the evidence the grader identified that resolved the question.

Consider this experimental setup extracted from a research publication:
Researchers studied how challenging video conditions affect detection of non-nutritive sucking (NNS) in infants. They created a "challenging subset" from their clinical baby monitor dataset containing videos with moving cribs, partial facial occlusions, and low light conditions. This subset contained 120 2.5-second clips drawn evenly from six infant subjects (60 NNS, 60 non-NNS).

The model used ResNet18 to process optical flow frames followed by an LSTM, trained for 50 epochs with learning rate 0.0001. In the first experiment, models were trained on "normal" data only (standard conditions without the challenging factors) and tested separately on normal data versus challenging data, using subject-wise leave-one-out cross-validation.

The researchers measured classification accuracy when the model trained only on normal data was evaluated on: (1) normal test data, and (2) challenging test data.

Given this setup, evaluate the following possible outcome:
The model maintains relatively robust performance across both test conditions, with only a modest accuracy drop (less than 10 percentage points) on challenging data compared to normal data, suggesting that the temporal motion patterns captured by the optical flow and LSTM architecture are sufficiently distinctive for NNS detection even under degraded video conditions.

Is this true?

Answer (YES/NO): NO